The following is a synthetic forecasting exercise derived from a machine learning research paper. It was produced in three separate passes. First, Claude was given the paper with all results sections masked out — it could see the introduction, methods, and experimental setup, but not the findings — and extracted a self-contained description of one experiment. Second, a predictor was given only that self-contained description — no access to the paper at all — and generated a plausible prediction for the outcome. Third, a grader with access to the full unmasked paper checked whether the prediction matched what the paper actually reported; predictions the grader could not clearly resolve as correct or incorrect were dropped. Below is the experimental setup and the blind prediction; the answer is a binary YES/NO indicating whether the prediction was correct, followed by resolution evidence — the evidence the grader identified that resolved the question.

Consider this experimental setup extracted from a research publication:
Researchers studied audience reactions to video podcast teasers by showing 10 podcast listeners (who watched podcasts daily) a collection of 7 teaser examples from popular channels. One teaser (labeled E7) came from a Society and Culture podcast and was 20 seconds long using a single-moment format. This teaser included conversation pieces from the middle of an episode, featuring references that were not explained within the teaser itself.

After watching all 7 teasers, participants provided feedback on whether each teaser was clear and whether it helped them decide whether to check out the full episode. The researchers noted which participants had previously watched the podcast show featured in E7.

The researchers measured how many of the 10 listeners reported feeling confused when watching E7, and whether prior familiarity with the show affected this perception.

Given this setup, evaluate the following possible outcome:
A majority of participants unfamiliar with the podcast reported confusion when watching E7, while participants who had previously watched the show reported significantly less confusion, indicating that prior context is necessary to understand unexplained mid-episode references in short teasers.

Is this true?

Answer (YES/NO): YES